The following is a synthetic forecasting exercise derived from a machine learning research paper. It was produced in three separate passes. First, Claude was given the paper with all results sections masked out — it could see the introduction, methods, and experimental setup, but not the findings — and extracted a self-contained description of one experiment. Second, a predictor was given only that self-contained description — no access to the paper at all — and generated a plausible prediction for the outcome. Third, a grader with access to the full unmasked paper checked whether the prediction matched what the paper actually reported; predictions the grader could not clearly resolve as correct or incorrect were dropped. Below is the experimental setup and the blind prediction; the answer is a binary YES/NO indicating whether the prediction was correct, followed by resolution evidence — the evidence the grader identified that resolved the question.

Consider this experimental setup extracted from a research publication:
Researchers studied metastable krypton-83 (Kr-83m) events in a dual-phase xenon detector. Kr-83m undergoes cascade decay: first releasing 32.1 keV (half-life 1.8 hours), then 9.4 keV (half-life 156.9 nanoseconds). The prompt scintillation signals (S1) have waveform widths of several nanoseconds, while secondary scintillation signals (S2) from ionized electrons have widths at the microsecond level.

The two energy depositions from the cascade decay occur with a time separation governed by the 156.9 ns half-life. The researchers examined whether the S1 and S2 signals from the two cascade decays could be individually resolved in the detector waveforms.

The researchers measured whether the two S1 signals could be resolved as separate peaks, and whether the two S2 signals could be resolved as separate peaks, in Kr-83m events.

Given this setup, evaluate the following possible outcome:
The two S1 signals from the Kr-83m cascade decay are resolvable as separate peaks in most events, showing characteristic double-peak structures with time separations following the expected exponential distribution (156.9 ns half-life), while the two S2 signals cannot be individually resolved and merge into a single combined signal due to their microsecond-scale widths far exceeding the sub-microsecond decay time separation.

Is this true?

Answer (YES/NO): NO